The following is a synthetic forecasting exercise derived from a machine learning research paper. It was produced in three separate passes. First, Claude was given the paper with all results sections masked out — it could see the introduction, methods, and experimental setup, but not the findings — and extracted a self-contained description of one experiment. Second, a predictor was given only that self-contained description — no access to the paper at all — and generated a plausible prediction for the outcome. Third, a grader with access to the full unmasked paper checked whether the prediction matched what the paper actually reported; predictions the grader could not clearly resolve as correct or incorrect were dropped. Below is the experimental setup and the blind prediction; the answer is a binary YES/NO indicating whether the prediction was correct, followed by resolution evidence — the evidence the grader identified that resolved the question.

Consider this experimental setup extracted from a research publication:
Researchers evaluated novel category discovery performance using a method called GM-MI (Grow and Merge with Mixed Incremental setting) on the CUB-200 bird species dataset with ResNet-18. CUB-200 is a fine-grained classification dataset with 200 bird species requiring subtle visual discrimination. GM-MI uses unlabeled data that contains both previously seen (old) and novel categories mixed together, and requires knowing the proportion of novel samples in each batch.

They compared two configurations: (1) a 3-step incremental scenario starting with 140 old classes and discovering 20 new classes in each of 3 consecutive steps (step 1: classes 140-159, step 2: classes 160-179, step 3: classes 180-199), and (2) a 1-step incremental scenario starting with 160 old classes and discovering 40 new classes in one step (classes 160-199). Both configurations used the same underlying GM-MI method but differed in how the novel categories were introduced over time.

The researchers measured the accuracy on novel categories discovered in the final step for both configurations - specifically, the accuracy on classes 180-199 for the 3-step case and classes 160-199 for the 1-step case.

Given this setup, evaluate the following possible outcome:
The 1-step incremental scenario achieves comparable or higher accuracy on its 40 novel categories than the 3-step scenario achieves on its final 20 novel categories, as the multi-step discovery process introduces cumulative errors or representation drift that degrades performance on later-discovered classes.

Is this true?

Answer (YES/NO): NO